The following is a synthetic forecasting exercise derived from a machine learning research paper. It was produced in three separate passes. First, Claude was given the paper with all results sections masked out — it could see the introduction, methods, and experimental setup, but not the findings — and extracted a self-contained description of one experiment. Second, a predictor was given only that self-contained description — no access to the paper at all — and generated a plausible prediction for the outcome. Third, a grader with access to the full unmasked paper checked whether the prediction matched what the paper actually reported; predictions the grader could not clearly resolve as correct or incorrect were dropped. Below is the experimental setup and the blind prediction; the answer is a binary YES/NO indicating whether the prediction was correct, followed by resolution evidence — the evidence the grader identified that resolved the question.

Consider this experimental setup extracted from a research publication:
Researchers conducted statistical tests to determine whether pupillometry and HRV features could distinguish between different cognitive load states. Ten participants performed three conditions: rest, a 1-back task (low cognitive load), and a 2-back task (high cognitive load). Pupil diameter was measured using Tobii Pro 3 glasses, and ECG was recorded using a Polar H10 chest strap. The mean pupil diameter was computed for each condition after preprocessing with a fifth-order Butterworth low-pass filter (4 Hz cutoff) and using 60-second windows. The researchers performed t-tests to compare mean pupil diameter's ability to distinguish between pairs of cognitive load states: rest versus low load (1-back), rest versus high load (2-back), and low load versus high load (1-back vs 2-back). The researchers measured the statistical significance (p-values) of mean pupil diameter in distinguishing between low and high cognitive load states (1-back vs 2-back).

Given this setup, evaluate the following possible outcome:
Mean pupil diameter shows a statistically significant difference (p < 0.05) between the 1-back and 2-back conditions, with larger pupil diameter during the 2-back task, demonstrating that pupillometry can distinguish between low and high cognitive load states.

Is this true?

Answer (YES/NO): NO